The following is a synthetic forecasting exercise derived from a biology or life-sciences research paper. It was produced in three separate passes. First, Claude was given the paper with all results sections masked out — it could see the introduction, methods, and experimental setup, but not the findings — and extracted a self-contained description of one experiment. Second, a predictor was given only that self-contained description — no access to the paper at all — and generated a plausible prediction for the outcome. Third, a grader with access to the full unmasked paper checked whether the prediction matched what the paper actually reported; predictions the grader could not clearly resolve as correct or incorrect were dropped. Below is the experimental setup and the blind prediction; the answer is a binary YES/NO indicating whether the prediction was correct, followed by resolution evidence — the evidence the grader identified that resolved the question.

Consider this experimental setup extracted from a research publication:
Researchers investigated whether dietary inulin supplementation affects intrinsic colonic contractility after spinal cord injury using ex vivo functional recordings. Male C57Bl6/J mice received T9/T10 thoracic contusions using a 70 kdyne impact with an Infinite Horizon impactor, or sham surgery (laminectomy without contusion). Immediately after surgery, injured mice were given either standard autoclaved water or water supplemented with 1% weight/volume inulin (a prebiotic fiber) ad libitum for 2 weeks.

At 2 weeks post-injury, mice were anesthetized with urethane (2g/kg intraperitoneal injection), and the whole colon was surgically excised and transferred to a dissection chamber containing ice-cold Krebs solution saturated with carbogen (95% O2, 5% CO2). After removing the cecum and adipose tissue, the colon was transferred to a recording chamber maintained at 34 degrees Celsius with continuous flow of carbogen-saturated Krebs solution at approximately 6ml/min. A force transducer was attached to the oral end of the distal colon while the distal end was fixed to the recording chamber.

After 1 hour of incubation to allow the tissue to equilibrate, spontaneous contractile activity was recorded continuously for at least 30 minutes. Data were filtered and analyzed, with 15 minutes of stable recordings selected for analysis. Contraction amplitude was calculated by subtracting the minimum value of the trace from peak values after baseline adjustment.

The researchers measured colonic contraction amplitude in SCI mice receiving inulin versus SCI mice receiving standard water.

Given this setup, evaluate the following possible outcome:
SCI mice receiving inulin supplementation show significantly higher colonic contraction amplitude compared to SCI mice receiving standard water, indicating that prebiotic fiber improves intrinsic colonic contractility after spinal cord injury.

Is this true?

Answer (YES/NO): NO